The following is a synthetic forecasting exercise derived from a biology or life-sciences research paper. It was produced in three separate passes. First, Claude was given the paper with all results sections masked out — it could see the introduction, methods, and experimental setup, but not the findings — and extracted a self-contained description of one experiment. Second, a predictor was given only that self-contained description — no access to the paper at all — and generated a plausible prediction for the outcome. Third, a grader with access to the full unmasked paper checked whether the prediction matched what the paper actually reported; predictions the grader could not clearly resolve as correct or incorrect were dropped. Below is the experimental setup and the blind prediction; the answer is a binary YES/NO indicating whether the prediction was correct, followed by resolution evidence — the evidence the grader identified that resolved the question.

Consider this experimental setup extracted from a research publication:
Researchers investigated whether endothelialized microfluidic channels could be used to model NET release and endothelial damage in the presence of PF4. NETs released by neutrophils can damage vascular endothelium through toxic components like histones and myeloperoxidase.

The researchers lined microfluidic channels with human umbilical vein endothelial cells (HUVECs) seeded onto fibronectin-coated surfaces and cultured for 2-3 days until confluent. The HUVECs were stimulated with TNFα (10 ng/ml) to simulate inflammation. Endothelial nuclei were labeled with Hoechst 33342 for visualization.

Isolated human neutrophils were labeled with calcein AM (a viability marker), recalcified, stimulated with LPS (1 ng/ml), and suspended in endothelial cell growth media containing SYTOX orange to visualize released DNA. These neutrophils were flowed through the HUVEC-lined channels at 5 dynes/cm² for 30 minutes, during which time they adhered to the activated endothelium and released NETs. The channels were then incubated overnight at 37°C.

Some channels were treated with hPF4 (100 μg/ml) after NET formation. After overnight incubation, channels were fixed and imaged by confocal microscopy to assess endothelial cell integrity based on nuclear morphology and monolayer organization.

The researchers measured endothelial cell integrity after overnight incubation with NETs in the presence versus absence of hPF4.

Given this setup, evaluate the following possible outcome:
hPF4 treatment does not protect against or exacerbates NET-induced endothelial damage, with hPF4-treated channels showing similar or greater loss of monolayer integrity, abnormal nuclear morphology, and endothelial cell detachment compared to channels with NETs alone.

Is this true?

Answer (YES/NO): NO